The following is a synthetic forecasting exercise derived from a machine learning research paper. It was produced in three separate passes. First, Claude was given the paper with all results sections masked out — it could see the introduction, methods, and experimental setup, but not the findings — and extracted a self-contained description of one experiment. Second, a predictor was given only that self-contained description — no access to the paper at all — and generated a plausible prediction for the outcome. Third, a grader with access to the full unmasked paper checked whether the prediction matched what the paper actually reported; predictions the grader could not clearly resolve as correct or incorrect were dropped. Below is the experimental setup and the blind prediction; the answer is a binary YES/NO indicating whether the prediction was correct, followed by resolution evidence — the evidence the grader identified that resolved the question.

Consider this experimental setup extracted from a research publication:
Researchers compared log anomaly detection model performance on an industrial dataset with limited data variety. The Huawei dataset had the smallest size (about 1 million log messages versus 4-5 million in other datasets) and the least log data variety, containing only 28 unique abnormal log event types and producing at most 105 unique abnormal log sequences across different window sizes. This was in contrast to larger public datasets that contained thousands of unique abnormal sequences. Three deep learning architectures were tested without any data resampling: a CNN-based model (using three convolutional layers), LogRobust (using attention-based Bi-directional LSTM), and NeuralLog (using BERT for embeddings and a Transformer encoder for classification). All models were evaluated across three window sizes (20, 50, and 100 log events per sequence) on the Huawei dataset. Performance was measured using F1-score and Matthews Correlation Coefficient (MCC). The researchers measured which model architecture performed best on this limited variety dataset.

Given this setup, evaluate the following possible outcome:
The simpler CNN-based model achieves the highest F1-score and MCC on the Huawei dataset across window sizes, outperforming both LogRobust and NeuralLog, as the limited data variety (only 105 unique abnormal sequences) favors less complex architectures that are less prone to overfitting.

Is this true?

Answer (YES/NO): NO